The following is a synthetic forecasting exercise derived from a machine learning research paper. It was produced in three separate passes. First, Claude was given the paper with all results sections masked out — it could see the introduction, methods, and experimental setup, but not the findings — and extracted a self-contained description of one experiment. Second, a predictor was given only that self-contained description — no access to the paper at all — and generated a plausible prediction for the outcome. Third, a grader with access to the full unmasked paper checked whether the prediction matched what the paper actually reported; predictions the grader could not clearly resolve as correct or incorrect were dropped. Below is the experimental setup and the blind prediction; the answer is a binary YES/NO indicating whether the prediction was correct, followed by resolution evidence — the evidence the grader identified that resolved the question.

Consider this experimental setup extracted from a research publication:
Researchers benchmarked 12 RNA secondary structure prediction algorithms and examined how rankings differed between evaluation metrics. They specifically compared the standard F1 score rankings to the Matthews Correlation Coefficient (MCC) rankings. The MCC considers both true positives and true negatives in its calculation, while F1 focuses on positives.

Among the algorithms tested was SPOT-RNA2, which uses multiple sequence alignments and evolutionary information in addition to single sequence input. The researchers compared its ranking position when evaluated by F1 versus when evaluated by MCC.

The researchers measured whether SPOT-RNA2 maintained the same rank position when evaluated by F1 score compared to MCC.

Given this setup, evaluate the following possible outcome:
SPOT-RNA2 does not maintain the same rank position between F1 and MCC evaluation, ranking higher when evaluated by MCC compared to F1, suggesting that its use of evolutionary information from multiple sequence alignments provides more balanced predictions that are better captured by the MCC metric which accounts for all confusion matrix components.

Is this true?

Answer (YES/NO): NO